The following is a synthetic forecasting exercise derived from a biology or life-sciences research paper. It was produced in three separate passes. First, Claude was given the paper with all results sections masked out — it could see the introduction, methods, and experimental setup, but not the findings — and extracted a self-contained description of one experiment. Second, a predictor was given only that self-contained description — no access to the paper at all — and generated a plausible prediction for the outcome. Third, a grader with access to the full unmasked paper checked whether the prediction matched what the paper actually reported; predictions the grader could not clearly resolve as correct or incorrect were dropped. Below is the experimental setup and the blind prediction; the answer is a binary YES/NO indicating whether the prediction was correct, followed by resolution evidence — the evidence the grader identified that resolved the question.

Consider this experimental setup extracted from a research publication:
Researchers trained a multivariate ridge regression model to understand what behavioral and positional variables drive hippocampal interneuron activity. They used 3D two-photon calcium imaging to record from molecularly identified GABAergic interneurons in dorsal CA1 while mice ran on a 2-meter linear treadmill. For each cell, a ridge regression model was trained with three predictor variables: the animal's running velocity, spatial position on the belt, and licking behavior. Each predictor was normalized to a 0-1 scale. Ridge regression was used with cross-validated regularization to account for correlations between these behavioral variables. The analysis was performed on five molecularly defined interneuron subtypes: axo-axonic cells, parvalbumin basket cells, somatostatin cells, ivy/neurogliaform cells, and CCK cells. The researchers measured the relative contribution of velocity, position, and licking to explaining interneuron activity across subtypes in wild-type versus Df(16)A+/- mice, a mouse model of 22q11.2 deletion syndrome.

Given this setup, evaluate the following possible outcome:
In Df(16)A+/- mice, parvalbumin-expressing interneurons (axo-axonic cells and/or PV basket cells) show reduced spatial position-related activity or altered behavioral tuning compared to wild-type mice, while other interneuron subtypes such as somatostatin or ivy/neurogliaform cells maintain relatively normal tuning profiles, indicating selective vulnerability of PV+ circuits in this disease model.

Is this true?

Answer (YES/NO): NO